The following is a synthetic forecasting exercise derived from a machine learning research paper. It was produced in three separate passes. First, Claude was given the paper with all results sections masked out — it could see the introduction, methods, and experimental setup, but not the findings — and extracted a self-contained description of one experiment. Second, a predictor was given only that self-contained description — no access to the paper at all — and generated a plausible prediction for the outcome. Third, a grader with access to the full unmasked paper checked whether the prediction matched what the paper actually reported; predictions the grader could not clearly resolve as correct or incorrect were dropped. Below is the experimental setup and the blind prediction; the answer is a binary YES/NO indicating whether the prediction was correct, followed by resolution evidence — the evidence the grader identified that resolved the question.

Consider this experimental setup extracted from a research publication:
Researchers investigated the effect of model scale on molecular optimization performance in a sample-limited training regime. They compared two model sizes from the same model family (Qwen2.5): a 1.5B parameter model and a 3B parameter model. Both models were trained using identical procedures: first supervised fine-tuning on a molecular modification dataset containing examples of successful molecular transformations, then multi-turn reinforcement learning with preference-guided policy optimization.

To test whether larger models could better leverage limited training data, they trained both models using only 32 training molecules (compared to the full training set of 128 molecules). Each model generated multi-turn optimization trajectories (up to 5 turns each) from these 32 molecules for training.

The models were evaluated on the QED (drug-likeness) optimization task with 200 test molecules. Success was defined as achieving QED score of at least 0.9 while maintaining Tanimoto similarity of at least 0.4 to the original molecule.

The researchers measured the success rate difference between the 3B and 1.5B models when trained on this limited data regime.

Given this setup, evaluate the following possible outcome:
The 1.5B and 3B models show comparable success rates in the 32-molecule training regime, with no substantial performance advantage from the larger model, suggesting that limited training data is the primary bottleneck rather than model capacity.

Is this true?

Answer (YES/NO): NO